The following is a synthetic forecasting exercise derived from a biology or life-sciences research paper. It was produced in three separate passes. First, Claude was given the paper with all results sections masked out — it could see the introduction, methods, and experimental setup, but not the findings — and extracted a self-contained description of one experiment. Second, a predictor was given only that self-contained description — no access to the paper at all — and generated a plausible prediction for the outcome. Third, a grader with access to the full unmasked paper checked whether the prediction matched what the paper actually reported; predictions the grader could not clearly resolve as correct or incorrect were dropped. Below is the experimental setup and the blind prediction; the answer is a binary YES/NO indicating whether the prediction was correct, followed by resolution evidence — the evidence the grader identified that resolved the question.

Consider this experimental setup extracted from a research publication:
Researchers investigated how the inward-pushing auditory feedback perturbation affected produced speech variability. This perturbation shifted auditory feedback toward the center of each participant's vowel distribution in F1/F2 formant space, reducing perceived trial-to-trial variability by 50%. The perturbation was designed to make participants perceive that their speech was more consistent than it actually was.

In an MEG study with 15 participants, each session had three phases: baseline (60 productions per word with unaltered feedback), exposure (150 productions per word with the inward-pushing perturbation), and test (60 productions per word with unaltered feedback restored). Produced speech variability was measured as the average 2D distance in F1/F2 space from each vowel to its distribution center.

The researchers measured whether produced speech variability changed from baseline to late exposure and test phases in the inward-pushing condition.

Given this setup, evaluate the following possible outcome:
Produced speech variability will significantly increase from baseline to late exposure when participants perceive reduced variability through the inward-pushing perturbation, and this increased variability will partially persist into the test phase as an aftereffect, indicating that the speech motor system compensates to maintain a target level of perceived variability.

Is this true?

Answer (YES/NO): YES